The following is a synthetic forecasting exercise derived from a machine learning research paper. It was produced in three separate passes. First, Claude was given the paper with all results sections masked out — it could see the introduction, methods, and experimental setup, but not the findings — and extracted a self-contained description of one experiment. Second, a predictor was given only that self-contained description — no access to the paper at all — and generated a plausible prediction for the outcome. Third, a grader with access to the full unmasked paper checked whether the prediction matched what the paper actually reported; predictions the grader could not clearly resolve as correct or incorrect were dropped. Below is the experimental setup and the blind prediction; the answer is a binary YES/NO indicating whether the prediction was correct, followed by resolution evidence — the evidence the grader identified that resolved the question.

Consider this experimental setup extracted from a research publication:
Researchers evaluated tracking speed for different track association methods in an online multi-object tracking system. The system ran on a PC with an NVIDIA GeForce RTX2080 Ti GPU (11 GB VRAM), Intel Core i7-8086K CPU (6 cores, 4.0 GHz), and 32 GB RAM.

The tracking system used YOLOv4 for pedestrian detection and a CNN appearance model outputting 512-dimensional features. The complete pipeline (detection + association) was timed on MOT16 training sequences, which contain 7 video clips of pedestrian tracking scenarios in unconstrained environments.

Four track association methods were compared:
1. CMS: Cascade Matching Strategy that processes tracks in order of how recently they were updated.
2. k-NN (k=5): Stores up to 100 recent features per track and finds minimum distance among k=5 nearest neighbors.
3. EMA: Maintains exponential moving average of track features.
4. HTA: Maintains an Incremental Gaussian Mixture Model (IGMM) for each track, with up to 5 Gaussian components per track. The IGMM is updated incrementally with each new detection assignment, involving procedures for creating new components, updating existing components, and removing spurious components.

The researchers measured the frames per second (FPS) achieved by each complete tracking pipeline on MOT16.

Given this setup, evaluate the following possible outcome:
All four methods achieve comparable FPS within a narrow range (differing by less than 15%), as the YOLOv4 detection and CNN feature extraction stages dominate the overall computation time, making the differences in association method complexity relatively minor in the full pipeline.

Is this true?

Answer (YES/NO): YES